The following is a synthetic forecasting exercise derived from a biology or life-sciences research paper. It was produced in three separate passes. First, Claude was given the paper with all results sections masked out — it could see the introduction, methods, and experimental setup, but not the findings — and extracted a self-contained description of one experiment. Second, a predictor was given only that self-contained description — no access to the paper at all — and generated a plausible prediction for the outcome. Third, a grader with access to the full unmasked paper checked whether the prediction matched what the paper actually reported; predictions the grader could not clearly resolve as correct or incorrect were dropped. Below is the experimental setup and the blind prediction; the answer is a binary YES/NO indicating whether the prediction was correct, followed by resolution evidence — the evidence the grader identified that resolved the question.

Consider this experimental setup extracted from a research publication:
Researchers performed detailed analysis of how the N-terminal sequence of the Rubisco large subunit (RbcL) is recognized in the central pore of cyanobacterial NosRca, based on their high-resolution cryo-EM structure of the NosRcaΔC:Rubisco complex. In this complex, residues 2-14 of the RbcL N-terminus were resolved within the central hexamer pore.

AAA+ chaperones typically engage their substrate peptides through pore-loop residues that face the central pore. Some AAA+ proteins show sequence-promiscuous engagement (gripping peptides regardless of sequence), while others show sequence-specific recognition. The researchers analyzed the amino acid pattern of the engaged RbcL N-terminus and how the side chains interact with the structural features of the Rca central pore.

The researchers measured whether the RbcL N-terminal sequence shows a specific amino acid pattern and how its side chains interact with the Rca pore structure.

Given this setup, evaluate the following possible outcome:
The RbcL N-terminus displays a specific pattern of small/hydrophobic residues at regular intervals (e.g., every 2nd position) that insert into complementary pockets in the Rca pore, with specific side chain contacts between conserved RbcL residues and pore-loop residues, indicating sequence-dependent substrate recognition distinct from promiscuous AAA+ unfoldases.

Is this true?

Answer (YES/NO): YES